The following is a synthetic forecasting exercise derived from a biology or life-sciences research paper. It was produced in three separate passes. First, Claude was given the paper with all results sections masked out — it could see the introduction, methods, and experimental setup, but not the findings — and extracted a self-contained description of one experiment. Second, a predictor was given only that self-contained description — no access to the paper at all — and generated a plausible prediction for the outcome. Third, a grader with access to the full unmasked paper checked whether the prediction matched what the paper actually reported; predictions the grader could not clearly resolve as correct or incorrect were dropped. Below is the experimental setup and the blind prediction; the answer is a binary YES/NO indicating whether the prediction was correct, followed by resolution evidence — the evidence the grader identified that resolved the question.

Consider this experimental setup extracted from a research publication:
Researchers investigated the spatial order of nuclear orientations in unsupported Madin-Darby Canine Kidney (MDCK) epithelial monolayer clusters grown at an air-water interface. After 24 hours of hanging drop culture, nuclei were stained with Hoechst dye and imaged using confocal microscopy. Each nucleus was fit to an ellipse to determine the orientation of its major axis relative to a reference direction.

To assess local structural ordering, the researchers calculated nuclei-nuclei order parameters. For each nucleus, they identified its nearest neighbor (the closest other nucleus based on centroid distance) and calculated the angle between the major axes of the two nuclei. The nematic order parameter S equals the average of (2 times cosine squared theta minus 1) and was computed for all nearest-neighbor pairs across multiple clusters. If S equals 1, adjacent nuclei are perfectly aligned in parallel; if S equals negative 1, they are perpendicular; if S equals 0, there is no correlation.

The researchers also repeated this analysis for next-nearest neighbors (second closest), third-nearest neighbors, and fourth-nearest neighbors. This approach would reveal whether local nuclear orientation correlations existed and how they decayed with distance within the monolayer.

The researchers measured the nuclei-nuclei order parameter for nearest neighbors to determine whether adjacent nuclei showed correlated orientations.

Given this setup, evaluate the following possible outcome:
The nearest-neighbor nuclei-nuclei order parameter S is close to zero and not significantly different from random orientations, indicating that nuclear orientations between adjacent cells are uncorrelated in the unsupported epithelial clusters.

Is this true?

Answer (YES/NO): NO